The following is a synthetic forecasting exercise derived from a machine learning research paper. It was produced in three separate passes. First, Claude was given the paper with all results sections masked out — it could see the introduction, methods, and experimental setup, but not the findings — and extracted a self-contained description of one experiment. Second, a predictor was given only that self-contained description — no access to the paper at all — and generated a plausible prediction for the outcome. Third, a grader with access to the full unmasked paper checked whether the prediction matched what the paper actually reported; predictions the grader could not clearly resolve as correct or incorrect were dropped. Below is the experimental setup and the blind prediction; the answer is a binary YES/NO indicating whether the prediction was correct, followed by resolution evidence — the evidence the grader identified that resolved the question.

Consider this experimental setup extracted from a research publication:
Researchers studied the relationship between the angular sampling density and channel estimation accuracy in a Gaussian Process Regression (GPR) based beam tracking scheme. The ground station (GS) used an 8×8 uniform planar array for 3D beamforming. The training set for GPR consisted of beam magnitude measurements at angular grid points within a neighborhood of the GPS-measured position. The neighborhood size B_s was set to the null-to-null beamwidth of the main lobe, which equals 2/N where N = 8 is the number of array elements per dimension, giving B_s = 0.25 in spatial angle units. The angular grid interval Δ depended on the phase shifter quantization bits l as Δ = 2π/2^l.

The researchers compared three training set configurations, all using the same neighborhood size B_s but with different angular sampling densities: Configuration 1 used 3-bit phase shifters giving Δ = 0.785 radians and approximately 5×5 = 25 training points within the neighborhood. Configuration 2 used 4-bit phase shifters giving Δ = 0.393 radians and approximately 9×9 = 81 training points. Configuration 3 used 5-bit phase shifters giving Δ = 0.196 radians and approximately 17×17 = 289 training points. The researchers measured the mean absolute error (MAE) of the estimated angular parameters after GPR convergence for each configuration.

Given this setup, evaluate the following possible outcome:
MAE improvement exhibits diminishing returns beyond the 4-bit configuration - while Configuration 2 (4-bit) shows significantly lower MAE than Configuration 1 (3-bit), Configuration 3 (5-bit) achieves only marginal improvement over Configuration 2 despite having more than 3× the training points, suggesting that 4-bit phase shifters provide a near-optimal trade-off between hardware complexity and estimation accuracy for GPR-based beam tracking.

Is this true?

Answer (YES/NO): NO